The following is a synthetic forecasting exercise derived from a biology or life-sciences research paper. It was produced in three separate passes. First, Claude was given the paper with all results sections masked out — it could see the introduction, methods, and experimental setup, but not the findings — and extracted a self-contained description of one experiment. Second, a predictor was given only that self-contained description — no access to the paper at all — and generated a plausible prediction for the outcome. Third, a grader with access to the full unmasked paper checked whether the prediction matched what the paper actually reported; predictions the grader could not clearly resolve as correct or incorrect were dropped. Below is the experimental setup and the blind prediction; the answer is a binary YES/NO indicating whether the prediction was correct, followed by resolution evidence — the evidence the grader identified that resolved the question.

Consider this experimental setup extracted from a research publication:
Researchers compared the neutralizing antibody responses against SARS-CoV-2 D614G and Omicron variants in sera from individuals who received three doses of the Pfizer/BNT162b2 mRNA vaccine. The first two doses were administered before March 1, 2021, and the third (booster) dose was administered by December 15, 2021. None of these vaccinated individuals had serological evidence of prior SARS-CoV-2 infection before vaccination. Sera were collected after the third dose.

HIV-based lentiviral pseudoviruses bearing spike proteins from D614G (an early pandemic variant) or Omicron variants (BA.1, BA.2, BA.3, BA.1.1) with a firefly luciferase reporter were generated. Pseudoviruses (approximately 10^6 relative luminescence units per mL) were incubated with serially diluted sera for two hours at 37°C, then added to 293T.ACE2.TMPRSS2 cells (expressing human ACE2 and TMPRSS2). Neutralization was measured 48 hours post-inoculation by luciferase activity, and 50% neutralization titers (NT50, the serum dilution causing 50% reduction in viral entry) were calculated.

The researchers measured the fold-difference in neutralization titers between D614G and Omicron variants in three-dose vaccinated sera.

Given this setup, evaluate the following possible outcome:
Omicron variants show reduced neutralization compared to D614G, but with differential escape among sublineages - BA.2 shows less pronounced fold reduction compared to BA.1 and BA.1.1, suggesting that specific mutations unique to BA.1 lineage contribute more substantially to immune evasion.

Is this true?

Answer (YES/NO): NO